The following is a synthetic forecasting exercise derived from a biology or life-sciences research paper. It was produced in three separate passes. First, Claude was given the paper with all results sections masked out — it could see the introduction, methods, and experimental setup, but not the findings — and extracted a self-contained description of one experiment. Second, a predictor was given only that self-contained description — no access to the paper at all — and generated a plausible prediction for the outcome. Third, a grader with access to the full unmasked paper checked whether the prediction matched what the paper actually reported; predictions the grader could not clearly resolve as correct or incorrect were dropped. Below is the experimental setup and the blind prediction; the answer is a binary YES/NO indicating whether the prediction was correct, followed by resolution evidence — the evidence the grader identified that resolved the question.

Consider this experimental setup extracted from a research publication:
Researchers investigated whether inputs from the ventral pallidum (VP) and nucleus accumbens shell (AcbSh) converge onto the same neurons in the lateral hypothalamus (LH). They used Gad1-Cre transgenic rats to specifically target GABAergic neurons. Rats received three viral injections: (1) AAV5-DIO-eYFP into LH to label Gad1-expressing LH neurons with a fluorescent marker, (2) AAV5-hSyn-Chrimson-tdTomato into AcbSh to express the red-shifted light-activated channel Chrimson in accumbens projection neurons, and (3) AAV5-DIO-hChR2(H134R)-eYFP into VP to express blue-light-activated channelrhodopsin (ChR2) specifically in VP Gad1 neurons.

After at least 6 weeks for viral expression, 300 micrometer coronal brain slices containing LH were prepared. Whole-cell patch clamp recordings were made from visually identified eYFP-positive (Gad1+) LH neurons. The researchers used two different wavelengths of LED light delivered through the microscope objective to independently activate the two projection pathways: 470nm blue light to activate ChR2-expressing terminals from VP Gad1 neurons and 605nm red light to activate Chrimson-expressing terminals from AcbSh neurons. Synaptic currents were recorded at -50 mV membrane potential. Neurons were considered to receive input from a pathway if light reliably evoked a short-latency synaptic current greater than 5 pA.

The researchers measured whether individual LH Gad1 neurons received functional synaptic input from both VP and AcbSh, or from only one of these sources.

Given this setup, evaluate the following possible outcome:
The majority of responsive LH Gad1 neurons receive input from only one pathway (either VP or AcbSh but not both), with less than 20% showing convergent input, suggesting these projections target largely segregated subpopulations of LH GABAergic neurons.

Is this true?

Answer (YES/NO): NO